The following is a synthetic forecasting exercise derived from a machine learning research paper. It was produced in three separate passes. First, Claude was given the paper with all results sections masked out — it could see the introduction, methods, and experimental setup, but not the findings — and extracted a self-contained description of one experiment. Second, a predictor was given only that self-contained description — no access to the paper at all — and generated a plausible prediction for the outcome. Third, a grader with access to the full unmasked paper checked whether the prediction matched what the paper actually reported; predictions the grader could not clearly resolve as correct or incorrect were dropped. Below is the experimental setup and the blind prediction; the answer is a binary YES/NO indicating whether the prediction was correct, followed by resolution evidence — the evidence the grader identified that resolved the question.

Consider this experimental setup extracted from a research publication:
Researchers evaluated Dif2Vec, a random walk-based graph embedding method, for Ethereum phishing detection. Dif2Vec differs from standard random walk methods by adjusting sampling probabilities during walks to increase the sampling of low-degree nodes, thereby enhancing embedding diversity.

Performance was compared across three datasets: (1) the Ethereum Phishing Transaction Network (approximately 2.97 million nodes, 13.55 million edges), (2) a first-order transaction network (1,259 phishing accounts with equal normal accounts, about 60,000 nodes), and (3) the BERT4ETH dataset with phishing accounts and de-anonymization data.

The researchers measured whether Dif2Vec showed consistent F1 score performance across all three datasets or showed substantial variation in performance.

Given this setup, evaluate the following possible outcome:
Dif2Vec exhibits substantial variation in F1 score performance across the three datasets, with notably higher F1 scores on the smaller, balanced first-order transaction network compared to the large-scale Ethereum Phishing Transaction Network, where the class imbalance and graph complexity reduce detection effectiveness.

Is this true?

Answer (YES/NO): NO